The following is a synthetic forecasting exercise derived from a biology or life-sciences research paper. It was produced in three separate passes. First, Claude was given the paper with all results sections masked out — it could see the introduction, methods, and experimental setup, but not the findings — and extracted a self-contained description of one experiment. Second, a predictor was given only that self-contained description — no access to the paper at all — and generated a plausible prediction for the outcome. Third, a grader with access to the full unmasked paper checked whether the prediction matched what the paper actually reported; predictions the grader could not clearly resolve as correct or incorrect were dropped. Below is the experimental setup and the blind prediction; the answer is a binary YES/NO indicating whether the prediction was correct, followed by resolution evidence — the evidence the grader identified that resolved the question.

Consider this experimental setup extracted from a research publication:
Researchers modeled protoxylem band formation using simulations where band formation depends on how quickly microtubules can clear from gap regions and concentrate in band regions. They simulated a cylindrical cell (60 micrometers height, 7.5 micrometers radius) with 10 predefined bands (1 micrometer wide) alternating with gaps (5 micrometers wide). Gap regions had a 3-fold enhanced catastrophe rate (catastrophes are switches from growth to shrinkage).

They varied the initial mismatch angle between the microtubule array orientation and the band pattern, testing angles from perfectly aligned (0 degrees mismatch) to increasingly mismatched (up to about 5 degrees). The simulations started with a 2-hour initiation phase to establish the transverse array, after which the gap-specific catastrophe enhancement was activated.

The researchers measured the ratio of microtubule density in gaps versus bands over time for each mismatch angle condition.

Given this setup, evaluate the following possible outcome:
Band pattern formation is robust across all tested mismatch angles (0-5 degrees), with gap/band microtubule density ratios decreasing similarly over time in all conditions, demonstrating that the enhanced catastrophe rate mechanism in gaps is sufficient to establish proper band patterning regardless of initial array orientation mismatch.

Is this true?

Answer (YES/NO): NO